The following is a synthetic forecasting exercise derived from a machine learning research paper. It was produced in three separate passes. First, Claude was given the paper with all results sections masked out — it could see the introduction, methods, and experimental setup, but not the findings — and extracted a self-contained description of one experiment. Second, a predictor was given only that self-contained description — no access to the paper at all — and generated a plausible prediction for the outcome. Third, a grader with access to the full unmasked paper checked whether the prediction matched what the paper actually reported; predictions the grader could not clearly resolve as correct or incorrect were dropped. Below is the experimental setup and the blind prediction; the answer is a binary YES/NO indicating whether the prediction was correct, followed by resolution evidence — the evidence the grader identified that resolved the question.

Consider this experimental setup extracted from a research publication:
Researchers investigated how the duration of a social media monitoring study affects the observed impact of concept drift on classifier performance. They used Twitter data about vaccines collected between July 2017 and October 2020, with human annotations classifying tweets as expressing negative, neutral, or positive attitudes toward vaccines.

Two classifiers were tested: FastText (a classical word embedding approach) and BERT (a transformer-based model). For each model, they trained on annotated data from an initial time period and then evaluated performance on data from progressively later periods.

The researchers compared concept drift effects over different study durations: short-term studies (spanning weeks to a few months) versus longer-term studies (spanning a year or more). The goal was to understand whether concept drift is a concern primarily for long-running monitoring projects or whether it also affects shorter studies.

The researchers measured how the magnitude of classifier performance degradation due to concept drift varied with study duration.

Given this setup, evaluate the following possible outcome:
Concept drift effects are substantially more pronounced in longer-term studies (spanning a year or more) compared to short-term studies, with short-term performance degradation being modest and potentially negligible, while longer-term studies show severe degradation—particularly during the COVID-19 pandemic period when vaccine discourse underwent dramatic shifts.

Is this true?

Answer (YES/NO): NO